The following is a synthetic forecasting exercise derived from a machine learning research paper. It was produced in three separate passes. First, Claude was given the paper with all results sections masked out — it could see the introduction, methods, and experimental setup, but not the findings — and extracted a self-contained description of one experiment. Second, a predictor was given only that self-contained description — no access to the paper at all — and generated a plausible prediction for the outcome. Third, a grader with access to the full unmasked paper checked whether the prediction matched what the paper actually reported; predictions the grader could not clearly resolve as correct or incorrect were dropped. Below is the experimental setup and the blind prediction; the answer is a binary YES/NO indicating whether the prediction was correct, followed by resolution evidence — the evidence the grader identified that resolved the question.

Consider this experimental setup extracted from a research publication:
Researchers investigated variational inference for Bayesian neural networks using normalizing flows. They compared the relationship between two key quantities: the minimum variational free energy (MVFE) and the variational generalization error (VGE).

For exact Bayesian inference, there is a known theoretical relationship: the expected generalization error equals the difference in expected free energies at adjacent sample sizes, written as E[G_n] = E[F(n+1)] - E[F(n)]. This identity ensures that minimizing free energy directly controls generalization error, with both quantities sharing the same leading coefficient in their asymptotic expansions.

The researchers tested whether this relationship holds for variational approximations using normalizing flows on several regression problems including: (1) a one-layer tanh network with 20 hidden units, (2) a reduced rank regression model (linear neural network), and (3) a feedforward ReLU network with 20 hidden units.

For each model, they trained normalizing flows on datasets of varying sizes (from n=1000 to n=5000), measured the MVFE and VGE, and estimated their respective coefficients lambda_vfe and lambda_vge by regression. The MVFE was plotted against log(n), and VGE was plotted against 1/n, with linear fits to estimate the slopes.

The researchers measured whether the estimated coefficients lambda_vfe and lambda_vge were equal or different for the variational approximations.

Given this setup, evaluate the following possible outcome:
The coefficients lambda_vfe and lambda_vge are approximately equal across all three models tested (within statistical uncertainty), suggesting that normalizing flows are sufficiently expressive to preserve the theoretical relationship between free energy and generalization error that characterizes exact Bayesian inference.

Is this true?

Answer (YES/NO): NO